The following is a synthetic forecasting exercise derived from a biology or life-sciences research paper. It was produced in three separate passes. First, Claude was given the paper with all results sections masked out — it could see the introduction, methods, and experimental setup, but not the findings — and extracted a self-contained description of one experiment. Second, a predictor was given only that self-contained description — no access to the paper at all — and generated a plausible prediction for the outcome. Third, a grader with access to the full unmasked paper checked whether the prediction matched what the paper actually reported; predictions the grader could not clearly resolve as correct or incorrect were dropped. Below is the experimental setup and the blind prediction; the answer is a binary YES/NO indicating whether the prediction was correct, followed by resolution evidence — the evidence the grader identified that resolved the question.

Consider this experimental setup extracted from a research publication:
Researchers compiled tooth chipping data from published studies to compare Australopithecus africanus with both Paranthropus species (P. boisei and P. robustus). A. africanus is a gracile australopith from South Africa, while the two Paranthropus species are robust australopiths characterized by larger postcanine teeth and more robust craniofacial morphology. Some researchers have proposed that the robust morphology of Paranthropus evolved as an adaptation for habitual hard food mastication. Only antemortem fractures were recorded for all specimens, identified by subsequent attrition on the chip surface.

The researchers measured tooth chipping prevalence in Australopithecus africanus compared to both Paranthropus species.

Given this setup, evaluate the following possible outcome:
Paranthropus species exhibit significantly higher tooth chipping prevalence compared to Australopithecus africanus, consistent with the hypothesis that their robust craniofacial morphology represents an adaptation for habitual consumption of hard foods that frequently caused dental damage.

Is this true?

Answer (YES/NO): NO